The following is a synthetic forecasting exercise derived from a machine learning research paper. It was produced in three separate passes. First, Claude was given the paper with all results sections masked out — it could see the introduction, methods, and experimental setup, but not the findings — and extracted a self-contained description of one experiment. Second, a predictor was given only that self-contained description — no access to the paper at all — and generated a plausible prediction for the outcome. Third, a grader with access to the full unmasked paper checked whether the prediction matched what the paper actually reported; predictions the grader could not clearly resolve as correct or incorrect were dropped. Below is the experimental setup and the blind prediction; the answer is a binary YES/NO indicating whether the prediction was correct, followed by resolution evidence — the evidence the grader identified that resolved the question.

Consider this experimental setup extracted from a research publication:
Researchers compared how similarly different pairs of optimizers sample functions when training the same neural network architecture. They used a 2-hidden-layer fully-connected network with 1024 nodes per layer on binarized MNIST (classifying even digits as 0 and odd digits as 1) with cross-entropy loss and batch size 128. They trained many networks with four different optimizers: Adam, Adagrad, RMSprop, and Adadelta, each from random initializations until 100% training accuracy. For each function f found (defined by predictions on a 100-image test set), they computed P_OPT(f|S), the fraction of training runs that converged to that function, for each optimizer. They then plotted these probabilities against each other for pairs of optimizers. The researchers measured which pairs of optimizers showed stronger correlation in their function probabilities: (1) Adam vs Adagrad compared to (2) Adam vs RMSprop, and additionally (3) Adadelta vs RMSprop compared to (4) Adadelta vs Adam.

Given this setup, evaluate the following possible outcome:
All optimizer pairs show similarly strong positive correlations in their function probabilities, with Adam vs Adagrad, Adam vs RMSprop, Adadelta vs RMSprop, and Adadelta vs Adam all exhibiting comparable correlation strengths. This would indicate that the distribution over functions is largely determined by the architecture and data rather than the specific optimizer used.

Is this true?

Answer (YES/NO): NO